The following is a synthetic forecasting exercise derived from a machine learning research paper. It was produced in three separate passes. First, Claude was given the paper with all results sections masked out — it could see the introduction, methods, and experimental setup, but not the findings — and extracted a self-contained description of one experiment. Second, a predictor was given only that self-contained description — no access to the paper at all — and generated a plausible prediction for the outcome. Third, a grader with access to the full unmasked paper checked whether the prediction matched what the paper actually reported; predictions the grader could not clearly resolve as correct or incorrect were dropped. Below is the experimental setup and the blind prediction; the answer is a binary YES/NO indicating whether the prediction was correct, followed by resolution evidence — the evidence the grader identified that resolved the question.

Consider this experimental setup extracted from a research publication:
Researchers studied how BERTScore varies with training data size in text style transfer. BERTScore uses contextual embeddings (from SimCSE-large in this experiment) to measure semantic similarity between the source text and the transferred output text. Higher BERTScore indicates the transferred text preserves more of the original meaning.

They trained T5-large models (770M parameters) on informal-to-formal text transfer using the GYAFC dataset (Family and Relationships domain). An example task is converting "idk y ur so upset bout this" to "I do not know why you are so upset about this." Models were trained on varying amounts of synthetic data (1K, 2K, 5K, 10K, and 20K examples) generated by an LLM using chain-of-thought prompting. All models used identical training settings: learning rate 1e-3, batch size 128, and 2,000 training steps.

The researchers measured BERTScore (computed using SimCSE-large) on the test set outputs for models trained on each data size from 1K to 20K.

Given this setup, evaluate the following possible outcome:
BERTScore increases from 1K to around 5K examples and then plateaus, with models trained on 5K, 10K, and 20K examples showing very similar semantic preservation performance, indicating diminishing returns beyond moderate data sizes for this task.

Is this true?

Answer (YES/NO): NO